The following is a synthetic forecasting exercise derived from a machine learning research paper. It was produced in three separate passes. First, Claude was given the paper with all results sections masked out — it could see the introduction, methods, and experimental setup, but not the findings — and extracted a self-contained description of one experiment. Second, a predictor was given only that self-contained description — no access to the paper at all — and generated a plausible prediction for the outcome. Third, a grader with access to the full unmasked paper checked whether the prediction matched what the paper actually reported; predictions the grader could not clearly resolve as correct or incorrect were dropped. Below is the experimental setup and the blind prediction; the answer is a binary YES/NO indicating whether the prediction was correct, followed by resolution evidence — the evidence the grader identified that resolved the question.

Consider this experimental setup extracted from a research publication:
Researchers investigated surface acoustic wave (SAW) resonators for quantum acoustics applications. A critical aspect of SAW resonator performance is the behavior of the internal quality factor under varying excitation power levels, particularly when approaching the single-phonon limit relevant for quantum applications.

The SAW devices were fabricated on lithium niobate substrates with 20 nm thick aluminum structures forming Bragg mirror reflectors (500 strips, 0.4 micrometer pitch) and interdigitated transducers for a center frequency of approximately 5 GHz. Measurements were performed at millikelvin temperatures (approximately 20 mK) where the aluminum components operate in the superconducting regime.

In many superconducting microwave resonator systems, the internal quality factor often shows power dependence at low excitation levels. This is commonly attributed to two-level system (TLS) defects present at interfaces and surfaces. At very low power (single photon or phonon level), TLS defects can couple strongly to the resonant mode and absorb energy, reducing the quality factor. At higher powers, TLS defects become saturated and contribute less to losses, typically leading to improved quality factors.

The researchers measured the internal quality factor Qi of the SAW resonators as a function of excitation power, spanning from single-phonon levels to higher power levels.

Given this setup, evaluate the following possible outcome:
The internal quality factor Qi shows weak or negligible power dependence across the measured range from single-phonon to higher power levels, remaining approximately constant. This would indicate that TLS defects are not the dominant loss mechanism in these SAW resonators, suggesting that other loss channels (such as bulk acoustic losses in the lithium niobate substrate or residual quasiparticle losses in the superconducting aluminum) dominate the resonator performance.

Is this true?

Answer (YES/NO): NO